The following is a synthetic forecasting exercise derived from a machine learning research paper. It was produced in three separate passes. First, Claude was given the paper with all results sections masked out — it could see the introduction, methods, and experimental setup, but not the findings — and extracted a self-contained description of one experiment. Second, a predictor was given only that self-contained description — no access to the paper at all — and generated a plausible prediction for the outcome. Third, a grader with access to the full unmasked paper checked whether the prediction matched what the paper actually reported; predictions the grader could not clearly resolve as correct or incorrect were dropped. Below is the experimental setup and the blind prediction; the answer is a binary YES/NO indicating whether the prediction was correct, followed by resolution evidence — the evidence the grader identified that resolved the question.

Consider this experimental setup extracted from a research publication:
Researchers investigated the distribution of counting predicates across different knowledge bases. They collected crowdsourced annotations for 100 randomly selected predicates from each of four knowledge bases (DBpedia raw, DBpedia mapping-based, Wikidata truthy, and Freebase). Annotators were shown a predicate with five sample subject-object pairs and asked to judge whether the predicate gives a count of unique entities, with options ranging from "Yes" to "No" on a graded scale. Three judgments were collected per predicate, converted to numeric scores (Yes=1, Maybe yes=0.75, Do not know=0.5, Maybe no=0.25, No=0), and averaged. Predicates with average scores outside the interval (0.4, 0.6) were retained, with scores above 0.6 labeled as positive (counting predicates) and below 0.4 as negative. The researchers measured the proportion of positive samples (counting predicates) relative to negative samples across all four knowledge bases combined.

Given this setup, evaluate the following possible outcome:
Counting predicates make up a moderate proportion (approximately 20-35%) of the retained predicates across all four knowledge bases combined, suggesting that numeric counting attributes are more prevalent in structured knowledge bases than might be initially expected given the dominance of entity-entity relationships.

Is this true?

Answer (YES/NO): NO